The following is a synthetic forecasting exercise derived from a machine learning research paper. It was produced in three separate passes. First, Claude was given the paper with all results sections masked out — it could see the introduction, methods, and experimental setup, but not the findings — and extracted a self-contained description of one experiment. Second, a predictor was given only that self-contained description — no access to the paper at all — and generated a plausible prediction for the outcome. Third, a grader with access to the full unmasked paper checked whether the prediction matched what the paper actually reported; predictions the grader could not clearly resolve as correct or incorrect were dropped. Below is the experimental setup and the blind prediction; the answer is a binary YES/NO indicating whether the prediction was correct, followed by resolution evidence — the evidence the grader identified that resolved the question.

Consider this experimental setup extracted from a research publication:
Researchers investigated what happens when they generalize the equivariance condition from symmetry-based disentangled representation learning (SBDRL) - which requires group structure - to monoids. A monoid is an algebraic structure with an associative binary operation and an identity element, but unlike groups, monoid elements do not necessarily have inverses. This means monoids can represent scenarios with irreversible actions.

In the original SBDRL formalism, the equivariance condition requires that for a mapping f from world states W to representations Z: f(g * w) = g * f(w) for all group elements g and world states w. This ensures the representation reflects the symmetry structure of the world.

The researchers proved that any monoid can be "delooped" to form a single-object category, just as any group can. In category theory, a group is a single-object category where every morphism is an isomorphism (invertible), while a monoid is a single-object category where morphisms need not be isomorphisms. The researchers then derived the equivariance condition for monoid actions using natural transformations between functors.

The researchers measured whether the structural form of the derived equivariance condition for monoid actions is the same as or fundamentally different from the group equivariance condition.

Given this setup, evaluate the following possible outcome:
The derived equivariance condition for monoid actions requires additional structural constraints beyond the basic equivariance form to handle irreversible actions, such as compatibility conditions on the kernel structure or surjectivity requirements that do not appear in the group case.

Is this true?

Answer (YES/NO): NO